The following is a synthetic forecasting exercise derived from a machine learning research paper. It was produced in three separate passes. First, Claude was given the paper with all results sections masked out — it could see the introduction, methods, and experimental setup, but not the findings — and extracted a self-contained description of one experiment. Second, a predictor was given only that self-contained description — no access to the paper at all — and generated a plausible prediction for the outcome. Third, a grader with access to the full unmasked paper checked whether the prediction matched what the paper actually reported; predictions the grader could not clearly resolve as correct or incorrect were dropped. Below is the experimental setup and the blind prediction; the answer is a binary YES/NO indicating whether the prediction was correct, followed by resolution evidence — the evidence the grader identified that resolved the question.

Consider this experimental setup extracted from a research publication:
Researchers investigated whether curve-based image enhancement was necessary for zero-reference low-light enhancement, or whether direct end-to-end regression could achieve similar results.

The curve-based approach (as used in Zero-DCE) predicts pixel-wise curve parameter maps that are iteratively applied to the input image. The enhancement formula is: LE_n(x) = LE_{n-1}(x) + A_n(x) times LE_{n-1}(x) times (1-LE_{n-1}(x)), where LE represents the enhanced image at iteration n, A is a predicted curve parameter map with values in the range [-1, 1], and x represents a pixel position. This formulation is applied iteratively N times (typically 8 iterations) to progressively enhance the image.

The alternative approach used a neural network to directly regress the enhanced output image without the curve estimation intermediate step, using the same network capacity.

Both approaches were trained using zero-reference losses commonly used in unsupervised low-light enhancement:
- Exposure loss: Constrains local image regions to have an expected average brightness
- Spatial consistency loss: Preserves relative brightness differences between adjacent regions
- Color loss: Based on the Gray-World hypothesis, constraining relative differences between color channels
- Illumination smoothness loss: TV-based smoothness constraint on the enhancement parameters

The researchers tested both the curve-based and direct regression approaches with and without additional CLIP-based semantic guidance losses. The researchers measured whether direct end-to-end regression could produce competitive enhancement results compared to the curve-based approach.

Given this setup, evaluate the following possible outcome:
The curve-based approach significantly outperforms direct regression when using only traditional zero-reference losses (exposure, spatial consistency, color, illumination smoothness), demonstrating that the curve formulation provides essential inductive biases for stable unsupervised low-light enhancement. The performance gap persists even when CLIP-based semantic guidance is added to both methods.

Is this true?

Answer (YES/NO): YES